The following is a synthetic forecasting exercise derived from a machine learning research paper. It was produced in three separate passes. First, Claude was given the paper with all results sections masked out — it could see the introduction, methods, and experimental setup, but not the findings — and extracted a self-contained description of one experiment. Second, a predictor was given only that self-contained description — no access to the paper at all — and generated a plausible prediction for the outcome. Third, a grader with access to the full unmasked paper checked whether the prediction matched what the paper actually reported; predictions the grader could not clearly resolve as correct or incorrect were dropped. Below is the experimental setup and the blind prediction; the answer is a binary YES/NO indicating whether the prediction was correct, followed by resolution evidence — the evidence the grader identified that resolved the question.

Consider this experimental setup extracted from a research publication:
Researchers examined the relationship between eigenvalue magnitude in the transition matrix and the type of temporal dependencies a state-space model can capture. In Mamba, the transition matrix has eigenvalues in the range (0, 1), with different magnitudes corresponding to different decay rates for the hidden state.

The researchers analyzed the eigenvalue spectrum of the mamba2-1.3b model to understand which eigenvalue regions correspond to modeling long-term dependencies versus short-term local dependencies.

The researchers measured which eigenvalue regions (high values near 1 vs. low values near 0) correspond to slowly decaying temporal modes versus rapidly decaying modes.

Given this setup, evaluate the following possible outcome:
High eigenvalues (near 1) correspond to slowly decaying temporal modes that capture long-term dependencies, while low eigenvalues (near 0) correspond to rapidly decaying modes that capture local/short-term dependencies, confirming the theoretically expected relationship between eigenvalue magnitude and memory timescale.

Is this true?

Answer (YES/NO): YES